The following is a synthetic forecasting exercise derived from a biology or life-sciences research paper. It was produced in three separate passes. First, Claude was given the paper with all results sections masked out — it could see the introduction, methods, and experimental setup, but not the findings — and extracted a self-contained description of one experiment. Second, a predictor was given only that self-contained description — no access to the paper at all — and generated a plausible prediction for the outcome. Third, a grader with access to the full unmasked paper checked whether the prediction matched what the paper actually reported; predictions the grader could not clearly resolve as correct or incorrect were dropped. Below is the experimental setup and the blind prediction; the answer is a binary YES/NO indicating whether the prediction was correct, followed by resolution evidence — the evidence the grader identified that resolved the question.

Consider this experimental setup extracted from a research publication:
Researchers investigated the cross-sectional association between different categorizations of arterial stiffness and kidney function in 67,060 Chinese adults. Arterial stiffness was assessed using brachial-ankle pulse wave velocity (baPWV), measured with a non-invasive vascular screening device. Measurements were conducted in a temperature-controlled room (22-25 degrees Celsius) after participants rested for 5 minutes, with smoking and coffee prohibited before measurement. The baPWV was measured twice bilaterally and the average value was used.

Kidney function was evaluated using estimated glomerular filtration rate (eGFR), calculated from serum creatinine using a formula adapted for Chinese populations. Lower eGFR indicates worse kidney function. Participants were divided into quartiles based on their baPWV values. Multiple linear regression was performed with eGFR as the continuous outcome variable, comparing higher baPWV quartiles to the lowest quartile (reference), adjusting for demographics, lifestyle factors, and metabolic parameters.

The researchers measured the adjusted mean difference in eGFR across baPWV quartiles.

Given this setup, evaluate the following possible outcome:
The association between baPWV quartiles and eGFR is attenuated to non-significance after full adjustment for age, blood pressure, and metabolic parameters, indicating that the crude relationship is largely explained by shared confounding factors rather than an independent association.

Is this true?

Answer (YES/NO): NO